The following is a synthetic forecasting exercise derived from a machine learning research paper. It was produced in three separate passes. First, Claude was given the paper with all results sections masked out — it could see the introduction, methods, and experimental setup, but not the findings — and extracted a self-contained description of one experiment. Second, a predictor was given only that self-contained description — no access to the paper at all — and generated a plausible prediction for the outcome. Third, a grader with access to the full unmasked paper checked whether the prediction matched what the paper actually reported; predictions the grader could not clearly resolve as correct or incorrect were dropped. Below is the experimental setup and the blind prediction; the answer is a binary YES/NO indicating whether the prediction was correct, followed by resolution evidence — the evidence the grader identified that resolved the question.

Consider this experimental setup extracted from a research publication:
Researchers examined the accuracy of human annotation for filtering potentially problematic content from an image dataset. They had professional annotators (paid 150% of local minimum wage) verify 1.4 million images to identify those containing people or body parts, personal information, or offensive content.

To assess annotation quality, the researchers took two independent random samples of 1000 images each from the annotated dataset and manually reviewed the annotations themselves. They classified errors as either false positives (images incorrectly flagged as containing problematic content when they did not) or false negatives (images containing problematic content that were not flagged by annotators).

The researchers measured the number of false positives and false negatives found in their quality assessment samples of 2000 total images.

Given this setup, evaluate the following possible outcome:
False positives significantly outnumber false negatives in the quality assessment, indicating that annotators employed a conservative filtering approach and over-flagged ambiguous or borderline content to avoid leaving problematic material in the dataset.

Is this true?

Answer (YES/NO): YES